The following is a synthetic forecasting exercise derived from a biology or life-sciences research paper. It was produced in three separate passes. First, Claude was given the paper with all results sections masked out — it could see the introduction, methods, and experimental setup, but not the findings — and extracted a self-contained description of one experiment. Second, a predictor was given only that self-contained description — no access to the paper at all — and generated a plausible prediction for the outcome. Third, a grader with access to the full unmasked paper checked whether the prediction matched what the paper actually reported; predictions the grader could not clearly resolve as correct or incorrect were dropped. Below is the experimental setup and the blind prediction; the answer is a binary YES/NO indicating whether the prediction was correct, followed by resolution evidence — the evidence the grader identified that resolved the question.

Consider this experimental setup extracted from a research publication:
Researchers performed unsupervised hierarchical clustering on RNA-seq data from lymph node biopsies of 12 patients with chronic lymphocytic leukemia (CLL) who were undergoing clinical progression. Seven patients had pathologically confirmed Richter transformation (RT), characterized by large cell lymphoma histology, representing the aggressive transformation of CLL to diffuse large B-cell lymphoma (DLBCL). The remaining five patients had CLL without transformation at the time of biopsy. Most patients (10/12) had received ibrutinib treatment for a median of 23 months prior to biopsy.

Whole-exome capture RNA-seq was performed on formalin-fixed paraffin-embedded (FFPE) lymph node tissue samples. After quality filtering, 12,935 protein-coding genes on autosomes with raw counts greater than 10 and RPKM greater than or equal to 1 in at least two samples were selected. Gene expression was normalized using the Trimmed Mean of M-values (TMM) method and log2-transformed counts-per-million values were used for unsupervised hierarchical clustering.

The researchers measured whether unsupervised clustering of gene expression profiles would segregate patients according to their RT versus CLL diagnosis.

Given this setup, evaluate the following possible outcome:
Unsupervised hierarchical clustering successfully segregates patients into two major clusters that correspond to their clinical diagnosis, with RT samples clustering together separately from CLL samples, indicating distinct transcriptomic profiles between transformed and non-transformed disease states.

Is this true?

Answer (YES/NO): NO